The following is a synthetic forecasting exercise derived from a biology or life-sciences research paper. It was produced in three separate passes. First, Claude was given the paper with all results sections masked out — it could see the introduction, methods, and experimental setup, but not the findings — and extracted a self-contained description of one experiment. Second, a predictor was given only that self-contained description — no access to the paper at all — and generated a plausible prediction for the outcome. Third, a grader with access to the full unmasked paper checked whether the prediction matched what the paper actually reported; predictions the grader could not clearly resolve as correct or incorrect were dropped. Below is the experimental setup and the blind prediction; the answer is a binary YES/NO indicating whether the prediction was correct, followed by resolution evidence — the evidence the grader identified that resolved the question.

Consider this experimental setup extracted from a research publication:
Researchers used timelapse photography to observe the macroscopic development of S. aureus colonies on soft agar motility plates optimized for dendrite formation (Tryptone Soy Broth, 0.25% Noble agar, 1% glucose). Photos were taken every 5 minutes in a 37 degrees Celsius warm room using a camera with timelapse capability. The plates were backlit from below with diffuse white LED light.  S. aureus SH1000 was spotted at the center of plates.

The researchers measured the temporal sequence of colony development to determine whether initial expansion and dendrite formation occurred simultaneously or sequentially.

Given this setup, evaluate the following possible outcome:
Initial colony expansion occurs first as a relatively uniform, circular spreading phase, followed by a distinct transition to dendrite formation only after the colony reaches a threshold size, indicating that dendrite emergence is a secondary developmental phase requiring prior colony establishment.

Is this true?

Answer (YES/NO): YES